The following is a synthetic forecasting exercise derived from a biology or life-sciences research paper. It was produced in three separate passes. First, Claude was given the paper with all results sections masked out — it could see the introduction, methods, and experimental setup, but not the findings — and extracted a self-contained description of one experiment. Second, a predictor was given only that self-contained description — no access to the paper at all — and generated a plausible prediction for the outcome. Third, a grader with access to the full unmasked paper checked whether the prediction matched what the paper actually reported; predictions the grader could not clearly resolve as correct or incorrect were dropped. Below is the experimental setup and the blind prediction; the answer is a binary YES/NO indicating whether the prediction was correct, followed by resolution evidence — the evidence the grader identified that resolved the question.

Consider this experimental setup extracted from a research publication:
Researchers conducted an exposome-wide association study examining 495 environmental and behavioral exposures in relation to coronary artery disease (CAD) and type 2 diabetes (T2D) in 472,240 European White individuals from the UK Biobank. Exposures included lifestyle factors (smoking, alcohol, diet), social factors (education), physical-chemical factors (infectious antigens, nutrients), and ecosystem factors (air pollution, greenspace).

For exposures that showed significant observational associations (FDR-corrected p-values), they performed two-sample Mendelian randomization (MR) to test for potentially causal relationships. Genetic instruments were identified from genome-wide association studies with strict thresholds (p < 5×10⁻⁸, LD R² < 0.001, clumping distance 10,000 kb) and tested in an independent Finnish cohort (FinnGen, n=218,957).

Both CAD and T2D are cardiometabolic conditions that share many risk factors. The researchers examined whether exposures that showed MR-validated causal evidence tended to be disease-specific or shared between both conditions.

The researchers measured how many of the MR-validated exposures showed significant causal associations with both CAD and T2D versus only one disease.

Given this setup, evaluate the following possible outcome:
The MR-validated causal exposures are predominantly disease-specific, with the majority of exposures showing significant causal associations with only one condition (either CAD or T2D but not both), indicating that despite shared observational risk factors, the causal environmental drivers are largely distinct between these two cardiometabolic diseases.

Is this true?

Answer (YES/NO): YES